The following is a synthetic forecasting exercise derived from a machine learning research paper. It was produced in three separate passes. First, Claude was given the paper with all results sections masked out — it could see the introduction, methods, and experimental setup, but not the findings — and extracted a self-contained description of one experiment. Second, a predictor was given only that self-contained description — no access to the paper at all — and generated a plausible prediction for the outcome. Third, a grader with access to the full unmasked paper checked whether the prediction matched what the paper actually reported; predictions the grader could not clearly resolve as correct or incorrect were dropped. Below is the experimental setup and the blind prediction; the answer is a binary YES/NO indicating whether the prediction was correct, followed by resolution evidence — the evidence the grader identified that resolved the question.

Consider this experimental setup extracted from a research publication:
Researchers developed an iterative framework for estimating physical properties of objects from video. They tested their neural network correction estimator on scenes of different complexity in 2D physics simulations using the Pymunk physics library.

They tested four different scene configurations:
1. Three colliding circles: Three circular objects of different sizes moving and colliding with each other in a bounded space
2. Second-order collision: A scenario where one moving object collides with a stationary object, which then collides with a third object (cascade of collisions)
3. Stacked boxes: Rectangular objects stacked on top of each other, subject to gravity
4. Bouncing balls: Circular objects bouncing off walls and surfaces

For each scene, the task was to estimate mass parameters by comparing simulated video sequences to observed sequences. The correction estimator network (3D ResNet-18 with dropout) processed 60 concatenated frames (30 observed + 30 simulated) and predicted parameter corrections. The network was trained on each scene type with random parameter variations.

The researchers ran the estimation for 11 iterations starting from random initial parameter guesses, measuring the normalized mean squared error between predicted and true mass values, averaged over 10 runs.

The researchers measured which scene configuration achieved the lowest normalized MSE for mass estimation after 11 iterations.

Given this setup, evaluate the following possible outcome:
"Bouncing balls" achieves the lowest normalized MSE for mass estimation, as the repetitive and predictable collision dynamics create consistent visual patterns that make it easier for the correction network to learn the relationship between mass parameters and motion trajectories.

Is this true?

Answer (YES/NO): NO